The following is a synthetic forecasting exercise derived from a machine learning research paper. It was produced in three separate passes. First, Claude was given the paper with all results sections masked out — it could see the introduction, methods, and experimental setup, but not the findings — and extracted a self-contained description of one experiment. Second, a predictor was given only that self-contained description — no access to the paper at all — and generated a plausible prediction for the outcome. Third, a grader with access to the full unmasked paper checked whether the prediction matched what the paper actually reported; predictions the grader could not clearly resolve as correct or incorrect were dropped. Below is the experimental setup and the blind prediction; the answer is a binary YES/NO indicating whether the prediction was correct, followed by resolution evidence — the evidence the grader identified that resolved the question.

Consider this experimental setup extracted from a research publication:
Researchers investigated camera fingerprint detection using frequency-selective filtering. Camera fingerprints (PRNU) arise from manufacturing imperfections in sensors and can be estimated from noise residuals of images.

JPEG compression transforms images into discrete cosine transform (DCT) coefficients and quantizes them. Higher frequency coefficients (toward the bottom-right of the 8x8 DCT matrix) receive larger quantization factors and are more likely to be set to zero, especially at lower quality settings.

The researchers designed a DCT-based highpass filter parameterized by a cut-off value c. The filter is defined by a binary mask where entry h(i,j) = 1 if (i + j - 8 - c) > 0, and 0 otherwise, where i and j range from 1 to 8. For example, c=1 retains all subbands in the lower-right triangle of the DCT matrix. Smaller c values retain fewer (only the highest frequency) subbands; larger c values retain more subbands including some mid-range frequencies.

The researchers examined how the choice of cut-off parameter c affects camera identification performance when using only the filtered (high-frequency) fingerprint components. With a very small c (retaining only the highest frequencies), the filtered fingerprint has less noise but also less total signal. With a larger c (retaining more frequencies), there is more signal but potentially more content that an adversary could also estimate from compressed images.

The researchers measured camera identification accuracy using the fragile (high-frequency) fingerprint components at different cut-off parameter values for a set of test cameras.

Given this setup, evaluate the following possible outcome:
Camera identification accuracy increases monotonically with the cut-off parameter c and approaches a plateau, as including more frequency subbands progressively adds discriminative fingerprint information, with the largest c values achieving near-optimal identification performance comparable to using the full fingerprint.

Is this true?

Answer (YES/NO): NO